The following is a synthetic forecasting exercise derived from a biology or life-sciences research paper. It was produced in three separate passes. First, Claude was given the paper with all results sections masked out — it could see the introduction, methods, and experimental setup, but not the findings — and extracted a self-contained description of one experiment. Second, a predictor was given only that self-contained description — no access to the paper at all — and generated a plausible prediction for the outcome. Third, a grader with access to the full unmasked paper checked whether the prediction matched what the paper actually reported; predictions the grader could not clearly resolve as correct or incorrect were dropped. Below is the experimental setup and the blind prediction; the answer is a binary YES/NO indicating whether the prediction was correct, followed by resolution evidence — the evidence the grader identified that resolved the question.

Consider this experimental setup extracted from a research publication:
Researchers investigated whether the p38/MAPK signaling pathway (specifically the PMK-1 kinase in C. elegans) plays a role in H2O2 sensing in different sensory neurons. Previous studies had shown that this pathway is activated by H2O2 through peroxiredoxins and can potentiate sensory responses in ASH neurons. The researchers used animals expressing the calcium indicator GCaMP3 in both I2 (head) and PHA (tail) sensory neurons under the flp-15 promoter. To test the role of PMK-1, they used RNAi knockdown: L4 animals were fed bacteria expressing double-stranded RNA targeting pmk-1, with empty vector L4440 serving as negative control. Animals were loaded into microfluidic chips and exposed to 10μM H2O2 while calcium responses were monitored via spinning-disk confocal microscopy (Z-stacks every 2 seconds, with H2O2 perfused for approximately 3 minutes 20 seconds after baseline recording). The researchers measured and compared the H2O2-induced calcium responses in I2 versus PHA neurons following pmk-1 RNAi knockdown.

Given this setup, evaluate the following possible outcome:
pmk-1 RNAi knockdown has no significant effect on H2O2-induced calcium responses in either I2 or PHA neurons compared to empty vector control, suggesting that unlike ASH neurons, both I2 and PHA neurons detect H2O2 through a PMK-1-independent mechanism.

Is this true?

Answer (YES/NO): NO